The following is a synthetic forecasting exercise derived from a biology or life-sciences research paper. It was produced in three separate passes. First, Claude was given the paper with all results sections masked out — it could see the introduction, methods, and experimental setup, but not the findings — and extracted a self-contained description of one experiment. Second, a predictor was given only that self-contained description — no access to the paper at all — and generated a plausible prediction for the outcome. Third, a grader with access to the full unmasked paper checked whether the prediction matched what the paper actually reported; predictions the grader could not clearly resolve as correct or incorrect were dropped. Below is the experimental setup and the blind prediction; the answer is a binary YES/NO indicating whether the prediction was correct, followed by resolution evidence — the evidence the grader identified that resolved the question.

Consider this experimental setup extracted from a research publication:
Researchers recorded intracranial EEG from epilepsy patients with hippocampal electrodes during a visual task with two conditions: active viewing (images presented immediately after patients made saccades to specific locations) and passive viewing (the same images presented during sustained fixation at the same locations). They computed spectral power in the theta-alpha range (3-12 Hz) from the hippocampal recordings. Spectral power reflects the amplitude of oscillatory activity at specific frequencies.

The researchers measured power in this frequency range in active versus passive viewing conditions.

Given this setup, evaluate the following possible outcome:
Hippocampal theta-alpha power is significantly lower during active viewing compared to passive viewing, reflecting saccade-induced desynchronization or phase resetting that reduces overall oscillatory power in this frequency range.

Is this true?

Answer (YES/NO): YES